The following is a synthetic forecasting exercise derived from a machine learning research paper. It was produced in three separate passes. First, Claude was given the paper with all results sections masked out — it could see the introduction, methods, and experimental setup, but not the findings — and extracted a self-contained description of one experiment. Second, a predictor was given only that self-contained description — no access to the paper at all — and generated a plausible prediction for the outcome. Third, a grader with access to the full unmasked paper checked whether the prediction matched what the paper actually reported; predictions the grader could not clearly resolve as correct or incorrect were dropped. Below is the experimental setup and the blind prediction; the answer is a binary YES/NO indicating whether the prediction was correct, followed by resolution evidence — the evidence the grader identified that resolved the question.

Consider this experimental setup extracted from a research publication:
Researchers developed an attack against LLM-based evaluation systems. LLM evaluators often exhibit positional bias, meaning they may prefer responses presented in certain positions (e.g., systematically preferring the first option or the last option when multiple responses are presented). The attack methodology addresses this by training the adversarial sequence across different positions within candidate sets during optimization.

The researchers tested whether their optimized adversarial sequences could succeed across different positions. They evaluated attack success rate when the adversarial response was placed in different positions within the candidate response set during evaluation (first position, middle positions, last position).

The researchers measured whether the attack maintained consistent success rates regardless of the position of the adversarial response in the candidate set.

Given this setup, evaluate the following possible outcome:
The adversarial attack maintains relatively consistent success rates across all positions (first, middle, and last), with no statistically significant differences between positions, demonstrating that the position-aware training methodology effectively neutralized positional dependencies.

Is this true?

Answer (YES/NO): NO